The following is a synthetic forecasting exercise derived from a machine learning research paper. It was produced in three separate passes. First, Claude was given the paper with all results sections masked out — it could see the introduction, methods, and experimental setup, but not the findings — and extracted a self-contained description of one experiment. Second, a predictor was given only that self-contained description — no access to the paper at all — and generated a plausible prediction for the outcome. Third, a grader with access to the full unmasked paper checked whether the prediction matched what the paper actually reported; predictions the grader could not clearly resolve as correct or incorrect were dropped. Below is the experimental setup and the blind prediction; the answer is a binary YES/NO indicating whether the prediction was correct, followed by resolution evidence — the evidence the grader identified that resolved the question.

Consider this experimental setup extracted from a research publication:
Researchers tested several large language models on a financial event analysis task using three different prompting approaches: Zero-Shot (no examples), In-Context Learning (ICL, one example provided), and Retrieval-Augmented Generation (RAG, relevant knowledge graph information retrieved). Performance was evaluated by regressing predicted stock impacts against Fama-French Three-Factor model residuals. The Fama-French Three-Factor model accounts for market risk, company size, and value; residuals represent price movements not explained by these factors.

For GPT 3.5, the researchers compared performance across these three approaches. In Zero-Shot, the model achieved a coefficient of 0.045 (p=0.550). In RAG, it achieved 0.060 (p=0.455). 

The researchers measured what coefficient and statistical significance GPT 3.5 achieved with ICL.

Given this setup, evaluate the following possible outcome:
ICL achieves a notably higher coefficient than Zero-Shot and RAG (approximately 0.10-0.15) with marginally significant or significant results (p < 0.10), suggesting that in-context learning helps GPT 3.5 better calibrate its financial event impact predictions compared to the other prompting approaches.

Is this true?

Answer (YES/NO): NO